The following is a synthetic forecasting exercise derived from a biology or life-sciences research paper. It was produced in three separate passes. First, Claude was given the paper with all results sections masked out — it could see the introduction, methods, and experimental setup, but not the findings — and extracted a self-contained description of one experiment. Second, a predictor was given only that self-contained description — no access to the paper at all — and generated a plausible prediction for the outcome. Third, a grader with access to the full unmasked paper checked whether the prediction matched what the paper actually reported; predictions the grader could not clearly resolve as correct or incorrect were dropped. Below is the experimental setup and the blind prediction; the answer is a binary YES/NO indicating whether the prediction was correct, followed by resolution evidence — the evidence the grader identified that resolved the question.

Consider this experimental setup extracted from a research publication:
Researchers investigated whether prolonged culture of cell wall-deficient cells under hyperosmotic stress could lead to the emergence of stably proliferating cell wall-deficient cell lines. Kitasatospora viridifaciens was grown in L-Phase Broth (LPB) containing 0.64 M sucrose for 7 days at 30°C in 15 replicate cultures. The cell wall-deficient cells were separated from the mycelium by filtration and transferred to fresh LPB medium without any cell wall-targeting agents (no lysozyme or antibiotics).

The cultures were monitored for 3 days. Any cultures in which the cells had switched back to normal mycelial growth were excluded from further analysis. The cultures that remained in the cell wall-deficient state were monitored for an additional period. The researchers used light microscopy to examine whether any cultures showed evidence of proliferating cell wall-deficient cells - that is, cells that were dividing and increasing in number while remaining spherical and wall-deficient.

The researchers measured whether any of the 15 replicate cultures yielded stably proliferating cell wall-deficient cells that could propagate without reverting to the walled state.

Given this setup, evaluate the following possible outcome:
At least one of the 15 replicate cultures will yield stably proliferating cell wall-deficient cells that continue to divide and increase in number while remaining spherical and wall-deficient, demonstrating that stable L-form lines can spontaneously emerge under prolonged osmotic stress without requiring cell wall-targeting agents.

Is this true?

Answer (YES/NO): YES